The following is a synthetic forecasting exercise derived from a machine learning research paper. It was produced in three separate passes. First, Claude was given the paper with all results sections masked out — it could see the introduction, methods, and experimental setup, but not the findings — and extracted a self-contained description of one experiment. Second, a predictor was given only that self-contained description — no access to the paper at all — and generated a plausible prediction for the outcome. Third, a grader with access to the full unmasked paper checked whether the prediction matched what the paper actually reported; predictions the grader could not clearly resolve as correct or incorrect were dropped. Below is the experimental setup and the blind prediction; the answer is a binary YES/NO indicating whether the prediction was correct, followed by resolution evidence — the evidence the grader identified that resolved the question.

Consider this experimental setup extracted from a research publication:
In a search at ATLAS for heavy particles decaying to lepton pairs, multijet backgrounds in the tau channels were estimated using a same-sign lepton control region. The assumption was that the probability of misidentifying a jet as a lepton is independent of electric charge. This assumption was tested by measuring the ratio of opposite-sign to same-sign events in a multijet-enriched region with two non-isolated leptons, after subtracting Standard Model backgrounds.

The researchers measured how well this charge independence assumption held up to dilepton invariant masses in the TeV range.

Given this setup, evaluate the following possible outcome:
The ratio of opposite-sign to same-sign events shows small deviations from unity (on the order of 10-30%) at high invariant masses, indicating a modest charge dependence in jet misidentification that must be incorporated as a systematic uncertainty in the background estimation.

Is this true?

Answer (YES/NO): YES